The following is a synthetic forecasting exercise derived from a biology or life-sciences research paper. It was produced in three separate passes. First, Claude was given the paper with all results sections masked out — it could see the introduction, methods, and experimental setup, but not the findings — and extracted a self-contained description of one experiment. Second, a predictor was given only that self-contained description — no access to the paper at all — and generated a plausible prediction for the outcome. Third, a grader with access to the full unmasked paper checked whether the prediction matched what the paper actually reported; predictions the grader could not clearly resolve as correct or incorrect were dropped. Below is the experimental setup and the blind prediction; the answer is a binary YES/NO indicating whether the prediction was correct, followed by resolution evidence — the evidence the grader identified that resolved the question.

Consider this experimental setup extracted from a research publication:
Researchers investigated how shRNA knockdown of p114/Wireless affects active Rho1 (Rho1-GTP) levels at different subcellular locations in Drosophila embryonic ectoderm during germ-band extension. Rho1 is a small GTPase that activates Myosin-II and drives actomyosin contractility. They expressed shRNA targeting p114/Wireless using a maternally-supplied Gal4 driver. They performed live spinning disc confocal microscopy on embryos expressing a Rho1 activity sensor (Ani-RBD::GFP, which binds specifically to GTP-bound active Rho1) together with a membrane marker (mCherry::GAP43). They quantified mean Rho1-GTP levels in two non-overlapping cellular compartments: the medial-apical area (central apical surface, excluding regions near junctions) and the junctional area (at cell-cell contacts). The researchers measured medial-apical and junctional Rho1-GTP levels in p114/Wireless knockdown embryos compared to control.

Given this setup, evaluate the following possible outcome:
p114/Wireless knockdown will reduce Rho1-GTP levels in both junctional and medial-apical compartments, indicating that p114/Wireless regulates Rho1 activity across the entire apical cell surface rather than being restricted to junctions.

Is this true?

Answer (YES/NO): NO